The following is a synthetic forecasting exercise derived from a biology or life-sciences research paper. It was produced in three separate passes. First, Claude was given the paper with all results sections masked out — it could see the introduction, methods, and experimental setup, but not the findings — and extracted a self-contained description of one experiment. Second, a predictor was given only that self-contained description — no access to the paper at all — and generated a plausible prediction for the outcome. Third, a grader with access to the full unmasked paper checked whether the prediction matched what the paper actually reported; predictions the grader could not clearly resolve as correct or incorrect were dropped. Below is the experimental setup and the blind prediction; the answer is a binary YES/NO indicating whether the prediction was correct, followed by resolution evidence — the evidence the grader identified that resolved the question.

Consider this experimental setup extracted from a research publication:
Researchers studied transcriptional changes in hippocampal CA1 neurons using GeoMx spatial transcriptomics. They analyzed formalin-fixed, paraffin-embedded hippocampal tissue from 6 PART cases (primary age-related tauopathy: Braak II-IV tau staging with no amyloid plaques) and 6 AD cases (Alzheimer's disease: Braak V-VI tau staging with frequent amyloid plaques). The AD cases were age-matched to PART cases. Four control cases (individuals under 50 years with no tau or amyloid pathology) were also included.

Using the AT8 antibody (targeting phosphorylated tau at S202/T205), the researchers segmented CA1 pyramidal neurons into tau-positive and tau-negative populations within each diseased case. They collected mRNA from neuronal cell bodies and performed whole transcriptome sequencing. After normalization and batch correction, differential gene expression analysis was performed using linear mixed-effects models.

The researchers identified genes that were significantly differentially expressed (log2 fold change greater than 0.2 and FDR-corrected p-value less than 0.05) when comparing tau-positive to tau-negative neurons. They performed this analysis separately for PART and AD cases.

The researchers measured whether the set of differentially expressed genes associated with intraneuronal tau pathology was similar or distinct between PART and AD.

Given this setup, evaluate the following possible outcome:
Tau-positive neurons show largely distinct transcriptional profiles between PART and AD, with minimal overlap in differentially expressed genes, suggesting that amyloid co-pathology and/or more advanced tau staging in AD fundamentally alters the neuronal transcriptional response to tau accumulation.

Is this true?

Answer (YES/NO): NO